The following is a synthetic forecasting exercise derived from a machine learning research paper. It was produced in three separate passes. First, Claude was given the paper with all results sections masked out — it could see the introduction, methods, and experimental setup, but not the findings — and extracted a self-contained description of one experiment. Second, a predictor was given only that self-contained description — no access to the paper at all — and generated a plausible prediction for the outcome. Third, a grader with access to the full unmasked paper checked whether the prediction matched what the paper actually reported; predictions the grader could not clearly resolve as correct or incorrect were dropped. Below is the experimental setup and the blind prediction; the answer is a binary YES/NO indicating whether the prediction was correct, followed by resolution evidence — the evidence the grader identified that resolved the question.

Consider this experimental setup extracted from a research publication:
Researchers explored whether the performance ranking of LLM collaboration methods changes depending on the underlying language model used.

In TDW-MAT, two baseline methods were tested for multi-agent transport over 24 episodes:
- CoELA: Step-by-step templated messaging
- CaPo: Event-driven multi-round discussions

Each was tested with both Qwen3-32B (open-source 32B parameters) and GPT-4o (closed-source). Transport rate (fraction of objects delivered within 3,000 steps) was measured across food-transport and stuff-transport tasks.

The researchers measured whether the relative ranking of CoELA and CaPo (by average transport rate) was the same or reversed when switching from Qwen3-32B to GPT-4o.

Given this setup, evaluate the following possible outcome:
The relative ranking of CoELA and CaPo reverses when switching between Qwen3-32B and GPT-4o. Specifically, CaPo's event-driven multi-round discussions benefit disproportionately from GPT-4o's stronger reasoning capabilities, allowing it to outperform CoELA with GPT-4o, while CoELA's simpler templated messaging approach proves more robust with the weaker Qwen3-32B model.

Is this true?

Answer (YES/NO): NO